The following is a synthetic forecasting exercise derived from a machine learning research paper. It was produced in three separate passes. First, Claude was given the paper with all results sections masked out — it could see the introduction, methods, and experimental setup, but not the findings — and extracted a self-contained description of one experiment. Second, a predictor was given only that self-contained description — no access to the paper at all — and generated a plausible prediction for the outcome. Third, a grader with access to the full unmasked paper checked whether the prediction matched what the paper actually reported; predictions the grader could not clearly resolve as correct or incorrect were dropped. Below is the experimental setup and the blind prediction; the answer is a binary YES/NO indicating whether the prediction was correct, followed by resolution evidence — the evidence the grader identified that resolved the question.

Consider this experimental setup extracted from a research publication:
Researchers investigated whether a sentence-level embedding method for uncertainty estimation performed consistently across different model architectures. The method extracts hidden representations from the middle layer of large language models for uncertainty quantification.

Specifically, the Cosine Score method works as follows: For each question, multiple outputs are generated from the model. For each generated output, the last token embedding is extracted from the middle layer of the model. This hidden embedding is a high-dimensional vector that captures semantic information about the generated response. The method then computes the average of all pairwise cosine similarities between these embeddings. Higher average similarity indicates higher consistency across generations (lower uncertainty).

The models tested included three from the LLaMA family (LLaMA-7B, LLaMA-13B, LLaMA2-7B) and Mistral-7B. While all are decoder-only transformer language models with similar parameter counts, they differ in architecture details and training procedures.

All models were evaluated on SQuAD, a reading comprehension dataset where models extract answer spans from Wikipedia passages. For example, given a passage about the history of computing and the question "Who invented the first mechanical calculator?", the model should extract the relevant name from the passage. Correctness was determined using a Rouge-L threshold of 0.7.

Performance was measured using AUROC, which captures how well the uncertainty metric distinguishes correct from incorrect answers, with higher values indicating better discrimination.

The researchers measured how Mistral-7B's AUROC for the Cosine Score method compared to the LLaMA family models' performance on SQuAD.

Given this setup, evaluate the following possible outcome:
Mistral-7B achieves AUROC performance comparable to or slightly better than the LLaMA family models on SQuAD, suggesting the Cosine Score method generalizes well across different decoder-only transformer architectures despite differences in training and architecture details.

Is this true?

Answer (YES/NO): NO